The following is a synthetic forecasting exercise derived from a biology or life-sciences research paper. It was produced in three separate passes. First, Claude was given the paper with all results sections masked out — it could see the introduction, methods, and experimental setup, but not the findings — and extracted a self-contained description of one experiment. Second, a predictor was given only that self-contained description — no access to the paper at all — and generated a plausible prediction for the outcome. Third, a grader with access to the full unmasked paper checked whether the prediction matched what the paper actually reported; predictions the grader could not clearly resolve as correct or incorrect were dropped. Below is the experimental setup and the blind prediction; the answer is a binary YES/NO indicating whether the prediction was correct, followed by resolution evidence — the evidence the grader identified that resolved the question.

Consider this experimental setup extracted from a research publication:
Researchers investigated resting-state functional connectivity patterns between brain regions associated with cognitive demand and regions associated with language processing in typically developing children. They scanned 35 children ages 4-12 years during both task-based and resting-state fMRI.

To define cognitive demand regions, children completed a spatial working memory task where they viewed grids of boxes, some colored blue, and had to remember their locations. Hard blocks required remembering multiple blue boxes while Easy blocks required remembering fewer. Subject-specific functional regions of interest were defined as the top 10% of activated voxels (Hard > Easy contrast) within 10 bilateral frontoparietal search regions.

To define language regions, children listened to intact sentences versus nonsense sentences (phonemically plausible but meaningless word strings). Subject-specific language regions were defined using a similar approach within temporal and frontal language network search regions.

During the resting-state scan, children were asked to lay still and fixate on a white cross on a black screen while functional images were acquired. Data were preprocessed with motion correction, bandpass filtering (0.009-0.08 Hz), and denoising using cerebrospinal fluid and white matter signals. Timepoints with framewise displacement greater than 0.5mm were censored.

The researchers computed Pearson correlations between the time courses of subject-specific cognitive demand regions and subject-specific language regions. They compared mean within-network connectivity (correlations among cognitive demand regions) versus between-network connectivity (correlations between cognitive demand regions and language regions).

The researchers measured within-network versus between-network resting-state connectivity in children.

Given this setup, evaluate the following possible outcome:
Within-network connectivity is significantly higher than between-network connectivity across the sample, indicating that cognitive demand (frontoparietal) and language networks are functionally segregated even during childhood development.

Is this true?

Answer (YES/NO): YES